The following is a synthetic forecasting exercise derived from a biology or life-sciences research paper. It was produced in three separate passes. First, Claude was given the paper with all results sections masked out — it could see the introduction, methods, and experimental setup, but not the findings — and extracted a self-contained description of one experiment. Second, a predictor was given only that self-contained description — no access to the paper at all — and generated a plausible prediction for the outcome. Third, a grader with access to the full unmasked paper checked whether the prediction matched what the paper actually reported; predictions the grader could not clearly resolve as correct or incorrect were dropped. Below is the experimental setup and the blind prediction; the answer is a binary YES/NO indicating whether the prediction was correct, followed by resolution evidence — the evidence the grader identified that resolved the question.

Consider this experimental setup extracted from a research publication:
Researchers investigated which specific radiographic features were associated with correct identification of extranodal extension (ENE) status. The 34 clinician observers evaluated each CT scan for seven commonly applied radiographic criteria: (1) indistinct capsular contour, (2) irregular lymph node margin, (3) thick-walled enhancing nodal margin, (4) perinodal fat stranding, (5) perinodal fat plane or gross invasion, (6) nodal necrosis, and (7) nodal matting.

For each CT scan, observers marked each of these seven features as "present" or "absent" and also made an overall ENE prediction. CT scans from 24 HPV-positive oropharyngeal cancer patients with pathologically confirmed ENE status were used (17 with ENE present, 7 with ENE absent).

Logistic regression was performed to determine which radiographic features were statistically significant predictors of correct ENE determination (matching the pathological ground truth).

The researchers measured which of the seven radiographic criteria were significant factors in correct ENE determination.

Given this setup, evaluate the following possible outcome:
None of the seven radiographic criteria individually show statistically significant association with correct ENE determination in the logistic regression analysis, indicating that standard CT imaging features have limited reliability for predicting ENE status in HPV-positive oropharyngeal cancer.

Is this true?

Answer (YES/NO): NO